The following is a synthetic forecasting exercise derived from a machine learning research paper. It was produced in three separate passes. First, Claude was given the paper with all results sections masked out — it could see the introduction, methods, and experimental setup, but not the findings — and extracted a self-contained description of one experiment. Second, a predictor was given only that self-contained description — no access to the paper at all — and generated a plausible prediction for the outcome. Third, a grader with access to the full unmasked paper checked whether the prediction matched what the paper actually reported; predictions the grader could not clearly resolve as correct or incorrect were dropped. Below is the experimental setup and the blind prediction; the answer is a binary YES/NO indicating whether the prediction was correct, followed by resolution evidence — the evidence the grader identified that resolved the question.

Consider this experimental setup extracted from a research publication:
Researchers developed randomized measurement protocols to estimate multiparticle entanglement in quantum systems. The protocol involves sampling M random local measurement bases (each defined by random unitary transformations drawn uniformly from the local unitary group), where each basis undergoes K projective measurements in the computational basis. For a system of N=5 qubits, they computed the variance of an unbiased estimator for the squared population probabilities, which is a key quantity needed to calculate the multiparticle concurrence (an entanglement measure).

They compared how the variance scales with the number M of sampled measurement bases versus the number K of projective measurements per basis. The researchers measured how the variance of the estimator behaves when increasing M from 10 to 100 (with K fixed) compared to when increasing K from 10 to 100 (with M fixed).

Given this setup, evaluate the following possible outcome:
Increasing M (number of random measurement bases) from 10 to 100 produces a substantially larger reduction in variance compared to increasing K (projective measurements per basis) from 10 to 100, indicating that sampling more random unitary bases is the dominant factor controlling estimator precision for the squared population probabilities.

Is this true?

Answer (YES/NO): YES